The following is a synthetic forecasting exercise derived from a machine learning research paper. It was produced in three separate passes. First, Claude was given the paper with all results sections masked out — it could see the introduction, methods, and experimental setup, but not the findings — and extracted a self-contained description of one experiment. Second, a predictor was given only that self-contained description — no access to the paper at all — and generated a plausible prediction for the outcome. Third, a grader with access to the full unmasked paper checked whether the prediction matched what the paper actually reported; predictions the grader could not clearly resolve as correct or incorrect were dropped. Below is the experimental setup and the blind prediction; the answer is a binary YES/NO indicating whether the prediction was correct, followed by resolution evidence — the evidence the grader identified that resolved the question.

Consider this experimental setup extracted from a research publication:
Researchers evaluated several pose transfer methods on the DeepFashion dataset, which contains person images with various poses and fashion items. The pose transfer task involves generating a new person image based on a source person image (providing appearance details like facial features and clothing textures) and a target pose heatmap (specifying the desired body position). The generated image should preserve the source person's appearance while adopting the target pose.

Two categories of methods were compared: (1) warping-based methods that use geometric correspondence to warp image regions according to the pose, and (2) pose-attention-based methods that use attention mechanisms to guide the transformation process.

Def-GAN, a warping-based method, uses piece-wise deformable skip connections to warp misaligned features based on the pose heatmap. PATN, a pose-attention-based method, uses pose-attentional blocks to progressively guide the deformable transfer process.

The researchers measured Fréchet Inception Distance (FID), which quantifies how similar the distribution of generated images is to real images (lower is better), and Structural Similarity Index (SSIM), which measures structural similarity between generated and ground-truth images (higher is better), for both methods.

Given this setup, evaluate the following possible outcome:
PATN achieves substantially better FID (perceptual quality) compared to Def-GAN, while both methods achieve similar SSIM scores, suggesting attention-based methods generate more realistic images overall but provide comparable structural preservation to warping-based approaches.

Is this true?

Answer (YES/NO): NO